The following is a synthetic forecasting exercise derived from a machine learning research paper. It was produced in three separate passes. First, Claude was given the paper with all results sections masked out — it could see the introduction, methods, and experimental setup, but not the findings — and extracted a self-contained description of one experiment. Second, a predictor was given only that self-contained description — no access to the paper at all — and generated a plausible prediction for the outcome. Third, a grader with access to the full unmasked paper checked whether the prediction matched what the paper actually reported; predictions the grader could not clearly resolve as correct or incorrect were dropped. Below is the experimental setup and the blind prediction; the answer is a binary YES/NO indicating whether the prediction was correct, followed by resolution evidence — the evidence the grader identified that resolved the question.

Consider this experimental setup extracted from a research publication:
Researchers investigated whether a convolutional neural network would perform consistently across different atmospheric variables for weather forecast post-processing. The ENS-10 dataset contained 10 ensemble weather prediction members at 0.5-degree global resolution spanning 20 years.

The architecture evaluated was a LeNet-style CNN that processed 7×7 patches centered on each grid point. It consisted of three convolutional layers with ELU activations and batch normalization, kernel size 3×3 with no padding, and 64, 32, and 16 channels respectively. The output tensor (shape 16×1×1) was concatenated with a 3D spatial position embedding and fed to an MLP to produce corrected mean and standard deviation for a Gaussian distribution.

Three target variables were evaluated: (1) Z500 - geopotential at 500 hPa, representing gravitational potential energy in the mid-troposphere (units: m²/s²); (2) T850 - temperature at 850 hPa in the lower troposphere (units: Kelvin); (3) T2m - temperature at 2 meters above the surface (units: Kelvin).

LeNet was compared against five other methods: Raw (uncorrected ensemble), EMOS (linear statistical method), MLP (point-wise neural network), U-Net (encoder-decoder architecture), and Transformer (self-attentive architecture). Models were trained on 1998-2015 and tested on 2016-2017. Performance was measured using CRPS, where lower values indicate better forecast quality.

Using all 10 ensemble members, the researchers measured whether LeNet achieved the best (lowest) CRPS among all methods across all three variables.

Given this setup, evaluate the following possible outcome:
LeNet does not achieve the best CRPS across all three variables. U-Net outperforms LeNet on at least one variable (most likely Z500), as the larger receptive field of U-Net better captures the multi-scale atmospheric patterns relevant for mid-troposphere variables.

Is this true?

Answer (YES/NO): NO